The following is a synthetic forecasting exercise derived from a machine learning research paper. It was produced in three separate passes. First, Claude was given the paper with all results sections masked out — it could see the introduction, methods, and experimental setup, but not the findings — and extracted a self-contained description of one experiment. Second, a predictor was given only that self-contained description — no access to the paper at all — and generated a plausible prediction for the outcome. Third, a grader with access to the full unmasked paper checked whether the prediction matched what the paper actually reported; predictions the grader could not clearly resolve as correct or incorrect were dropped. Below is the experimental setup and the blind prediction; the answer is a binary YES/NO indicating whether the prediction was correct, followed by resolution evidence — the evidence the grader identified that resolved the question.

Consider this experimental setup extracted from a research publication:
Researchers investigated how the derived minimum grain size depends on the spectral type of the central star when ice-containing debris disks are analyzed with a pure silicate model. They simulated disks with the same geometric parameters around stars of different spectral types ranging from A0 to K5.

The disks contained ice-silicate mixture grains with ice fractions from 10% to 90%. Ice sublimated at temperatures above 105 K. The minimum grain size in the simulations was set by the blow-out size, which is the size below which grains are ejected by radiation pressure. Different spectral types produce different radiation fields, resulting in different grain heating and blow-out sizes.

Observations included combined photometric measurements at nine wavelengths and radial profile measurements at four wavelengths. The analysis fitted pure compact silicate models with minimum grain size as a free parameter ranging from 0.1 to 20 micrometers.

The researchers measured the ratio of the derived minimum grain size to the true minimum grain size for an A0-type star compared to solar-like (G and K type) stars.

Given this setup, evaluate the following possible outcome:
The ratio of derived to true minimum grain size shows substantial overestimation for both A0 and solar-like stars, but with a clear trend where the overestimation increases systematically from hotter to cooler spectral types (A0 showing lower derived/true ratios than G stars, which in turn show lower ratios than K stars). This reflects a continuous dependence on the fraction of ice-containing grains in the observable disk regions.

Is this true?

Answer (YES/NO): NO